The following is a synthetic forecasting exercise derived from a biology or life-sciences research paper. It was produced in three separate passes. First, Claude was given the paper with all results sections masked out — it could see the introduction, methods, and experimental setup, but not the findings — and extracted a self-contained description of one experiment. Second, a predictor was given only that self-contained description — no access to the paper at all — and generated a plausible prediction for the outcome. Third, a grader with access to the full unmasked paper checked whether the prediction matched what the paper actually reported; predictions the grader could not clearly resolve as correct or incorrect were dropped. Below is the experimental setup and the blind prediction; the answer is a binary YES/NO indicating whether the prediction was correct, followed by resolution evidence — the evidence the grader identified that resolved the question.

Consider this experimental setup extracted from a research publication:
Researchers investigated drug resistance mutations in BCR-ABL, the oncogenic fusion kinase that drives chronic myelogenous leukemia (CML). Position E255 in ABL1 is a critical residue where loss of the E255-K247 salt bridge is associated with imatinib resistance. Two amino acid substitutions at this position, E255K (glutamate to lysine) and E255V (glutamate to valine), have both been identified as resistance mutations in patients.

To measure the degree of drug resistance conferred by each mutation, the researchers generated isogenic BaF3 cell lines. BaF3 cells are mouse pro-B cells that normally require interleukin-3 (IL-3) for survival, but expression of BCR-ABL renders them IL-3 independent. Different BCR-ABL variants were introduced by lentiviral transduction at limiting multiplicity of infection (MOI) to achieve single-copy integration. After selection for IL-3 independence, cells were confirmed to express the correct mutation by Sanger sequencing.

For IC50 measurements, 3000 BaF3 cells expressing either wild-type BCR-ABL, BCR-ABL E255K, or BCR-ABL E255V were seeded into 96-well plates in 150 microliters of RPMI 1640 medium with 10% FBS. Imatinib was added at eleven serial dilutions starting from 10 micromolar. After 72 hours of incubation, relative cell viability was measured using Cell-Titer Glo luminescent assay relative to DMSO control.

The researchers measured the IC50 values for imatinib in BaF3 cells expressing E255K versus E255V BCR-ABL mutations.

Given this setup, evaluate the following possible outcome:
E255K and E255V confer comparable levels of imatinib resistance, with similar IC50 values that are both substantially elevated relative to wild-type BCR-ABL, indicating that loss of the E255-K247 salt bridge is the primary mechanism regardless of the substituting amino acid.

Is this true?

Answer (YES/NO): NO